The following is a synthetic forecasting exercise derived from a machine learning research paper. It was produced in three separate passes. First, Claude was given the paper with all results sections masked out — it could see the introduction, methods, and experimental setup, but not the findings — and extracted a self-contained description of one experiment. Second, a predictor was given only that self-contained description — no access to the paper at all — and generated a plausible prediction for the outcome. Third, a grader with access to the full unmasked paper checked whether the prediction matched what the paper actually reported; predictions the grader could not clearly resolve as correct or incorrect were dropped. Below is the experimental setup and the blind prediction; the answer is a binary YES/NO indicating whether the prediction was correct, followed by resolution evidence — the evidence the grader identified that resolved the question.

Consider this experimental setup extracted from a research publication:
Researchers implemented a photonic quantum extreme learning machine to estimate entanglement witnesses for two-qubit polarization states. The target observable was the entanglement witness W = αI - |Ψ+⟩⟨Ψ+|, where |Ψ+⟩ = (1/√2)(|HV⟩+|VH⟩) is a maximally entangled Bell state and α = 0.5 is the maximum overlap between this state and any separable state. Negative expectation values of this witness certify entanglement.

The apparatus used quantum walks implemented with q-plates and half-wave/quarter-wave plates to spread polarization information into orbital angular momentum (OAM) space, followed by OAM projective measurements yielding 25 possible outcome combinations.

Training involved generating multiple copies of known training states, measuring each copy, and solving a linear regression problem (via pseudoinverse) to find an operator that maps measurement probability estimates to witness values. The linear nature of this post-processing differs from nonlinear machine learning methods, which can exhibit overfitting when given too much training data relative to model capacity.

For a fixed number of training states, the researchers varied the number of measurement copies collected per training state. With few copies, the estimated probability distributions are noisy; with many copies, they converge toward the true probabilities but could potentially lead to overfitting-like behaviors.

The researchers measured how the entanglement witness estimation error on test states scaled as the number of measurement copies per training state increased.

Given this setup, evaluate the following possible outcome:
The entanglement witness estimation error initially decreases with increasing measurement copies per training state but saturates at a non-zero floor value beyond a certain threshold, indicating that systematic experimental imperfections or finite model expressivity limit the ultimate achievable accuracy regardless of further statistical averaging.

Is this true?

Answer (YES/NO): NO